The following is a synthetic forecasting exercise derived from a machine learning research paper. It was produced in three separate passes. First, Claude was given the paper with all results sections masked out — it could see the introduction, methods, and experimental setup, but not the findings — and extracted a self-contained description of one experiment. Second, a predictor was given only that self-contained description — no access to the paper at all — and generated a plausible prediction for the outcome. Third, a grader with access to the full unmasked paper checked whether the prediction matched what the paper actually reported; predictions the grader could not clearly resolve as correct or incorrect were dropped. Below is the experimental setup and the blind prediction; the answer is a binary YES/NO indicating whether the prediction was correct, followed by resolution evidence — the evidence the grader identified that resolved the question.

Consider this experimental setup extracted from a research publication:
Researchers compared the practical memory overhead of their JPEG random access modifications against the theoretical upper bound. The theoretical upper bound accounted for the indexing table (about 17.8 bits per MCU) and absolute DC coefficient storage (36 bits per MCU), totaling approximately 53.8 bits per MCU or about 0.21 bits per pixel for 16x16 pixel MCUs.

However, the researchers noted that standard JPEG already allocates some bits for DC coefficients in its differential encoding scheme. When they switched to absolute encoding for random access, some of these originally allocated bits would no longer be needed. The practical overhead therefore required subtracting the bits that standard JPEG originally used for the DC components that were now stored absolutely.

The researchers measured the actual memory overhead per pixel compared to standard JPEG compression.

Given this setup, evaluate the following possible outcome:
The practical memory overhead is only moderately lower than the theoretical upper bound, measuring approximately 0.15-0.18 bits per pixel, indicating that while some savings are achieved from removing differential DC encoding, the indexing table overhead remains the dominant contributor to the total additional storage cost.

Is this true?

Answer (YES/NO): YES